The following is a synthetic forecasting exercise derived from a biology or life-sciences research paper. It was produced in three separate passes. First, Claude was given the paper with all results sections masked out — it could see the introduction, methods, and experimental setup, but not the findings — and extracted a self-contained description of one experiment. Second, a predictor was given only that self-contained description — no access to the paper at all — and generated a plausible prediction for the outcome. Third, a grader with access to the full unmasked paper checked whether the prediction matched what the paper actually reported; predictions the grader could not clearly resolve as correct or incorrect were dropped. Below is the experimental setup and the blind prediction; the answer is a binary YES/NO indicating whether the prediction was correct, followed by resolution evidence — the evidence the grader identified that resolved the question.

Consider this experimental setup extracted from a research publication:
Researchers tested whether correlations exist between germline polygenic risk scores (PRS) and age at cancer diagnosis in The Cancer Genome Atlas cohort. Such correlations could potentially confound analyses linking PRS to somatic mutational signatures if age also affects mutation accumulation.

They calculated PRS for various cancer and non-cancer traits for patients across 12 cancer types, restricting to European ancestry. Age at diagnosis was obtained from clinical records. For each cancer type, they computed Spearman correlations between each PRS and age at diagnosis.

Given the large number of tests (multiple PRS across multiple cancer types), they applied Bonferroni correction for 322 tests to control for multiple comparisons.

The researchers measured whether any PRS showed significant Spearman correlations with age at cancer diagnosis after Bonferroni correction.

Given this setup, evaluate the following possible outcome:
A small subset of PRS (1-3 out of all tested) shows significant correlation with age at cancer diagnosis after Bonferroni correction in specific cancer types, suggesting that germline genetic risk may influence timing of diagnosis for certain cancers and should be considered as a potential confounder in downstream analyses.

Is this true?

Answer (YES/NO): NO